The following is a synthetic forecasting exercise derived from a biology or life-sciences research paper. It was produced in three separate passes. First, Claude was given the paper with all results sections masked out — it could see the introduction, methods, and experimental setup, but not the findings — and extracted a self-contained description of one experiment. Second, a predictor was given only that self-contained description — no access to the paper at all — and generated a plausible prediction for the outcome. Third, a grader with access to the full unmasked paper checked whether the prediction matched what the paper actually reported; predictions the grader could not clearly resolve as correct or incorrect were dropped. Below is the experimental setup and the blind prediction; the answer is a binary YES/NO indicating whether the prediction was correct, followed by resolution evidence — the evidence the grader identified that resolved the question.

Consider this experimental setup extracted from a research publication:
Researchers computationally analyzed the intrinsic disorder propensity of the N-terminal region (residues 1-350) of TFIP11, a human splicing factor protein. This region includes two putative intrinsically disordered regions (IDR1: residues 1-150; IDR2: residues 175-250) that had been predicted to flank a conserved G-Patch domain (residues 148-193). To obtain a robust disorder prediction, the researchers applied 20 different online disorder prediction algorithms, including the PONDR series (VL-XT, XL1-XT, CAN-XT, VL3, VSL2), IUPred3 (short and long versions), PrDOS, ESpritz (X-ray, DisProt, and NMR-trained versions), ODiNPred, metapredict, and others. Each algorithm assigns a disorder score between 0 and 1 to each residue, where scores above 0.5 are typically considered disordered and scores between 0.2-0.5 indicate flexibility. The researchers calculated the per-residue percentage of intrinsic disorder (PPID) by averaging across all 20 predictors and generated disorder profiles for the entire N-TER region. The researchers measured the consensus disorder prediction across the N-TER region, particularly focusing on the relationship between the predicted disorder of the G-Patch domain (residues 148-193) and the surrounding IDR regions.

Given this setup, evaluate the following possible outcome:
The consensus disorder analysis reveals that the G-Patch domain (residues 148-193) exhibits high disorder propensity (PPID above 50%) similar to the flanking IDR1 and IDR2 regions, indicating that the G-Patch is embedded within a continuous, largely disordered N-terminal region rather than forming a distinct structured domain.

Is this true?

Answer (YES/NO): NO